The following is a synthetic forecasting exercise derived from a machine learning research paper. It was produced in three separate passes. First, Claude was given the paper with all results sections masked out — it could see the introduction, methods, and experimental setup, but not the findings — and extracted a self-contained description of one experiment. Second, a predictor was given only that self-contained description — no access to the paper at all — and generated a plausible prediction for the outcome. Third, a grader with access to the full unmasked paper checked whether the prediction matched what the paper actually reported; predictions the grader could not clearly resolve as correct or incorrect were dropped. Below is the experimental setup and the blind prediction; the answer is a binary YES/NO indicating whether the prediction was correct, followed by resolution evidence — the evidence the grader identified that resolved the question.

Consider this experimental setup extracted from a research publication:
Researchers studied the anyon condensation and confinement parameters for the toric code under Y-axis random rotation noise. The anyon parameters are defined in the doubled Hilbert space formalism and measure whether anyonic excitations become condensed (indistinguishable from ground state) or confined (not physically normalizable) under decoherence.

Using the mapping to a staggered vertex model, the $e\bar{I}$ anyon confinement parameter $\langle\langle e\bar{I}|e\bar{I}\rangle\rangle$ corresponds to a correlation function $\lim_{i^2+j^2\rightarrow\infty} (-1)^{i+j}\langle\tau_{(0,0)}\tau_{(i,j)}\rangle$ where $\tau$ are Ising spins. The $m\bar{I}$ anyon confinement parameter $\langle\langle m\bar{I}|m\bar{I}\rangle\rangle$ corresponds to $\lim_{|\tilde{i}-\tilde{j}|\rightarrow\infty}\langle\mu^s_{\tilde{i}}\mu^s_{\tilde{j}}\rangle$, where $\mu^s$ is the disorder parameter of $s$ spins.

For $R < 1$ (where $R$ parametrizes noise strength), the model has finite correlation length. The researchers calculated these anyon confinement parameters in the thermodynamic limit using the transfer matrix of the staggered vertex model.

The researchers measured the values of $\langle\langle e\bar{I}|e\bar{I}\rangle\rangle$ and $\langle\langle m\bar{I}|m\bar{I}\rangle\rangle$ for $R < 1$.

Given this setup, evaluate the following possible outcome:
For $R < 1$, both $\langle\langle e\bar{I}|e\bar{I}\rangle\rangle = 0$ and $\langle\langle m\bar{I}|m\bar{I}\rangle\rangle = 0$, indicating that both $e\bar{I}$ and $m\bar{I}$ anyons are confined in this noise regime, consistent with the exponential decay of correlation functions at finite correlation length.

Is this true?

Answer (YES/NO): NO